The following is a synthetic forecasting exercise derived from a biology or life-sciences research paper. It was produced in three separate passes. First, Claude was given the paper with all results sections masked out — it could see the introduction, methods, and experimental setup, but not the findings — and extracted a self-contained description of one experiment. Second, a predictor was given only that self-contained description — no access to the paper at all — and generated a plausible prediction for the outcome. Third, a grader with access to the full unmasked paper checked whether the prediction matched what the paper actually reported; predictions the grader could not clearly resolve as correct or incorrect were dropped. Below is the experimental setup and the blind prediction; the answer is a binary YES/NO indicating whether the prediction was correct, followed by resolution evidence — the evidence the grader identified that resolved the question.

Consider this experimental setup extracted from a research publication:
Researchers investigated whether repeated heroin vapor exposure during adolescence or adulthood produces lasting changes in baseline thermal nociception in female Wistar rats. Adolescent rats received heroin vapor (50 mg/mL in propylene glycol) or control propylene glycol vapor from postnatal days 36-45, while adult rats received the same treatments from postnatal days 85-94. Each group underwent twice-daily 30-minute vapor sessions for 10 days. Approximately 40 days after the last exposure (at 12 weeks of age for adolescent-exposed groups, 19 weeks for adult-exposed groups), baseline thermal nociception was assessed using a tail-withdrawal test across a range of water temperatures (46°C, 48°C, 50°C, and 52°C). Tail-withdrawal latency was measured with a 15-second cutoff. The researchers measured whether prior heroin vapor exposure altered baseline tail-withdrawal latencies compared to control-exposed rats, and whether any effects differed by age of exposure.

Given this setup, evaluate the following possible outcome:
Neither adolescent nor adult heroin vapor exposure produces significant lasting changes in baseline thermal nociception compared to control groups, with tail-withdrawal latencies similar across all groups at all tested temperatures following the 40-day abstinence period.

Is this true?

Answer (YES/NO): YES